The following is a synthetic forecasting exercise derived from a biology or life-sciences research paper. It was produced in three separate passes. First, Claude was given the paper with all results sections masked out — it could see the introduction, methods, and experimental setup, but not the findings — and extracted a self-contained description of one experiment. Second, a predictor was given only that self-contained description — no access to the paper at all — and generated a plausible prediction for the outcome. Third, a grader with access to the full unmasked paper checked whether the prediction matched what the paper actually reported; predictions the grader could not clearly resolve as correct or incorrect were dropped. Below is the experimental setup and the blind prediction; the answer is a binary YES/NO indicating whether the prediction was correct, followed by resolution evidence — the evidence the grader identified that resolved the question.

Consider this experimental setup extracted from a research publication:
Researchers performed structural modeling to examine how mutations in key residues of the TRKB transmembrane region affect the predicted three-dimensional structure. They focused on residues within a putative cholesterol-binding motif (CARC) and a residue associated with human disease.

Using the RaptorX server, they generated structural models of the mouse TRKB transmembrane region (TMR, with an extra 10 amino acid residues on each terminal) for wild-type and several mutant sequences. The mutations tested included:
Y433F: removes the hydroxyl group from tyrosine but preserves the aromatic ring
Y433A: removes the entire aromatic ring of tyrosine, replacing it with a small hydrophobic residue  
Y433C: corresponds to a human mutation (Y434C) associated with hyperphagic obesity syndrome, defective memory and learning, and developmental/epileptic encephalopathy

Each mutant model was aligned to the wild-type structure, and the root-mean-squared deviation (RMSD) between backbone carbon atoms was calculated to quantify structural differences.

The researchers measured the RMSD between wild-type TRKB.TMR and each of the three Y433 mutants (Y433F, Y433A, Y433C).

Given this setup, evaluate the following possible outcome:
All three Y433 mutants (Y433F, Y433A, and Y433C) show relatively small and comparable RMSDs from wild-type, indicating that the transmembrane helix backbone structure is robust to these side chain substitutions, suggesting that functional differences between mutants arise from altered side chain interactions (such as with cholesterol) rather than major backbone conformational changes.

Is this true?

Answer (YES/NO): NO